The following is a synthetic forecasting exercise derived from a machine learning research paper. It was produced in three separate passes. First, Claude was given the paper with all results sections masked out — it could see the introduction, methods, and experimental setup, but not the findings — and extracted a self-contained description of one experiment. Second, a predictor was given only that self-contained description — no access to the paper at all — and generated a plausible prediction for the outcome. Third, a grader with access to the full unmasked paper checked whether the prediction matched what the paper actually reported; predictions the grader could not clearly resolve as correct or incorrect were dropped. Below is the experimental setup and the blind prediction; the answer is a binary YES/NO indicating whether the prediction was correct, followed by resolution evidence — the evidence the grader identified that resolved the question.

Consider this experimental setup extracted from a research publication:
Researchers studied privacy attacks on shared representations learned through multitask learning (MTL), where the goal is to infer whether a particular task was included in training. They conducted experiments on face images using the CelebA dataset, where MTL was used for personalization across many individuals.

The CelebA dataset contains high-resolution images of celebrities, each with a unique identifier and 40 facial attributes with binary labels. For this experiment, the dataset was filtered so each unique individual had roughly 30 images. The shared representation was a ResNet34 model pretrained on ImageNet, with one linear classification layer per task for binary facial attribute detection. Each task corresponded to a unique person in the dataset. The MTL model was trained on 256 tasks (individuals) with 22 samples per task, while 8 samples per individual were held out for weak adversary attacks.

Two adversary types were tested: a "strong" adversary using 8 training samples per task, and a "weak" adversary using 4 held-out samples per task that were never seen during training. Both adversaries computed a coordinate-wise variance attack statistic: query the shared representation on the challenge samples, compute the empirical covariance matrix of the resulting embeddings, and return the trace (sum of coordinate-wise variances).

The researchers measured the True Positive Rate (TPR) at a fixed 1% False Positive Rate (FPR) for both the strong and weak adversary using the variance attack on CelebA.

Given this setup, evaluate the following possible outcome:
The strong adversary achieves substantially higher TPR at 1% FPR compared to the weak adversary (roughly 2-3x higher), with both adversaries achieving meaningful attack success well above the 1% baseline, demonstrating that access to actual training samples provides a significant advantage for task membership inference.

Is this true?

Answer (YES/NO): NO